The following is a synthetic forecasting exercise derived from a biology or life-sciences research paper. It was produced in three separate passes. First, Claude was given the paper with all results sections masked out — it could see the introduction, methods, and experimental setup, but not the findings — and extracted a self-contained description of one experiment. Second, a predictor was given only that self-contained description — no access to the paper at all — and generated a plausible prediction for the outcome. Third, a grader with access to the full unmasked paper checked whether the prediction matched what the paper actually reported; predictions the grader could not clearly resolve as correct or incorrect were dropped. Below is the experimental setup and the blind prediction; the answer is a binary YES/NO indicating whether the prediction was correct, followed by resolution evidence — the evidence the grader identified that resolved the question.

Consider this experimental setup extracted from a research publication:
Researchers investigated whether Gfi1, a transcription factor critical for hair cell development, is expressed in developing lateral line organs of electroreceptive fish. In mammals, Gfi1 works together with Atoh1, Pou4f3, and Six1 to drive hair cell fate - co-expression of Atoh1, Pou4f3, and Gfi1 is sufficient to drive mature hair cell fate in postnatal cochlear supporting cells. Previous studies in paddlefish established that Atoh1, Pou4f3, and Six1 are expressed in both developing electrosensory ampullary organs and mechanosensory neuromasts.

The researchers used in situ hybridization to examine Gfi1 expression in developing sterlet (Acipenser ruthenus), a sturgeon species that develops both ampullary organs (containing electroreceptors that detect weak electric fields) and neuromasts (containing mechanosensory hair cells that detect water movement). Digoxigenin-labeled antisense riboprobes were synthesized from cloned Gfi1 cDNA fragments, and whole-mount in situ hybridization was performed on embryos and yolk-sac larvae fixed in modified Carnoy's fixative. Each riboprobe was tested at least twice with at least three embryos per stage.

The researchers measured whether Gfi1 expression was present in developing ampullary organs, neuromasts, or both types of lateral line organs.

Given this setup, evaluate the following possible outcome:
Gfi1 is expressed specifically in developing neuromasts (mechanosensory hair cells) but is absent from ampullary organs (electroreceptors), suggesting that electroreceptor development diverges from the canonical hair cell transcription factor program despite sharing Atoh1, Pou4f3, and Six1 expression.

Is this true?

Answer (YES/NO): NO